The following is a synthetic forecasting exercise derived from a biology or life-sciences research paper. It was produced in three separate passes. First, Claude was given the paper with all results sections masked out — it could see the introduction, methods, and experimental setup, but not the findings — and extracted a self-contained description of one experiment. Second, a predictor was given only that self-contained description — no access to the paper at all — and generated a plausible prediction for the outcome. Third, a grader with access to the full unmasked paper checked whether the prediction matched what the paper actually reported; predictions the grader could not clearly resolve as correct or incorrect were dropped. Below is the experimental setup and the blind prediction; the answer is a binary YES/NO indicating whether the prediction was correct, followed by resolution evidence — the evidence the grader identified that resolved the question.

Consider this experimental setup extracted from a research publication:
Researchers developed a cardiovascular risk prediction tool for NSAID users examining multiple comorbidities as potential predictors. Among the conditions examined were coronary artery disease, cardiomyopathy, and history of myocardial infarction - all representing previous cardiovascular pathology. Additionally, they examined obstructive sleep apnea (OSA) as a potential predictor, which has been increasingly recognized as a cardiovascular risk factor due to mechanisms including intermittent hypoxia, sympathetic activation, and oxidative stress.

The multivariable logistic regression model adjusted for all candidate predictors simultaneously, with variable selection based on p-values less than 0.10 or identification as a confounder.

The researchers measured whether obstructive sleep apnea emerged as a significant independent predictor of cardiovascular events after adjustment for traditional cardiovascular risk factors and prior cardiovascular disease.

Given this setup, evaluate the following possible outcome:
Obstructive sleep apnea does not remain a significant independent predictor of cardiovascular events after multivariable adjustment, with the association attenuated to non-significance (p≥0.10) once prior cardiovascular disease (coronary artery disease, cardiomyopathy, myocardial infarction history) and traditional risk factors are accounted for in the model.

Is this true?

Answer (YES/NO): NO